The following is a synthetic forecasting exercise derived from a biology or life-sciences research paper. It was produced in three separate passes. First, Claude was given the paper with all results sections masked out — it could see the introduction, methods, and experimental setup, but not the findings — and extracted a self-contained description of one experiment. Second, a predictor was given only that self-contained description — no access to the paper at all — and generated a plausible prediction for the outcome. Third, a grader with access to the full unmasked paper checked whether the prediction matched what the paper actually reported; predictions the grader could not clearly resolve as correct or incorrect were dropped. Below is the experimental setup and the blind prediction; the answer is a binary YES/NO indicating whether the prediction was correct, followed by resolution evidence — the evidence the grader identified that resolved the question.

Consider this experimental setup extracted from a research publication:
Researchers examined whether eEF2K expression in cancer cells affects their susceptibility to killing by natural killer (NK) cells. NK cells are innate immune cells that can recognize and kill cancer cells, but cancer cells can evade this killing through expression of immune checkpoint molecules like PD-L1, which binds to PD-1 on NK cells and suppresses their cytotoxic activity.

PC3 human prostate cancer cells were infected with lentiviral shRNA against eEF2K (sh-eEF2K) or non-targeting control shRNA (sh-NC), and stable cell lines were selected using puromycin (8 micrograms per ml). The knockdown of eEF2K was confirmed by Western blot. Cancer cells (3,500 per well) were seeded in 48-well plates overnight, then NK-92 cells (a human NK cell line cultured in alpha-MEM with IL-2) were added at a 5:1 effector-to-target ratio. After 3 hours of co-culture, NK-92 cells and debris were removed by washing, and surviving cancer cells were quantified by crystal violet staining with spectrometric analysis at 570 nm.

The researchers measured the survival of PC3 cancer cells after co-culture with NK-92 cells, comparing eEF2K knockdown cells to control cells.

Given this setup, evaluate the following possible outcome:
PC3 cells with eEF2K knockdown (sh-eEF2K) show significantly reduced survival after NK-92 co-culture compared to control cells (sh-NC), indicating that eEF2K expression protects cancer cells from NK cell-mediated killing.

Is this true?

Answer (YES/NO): YES